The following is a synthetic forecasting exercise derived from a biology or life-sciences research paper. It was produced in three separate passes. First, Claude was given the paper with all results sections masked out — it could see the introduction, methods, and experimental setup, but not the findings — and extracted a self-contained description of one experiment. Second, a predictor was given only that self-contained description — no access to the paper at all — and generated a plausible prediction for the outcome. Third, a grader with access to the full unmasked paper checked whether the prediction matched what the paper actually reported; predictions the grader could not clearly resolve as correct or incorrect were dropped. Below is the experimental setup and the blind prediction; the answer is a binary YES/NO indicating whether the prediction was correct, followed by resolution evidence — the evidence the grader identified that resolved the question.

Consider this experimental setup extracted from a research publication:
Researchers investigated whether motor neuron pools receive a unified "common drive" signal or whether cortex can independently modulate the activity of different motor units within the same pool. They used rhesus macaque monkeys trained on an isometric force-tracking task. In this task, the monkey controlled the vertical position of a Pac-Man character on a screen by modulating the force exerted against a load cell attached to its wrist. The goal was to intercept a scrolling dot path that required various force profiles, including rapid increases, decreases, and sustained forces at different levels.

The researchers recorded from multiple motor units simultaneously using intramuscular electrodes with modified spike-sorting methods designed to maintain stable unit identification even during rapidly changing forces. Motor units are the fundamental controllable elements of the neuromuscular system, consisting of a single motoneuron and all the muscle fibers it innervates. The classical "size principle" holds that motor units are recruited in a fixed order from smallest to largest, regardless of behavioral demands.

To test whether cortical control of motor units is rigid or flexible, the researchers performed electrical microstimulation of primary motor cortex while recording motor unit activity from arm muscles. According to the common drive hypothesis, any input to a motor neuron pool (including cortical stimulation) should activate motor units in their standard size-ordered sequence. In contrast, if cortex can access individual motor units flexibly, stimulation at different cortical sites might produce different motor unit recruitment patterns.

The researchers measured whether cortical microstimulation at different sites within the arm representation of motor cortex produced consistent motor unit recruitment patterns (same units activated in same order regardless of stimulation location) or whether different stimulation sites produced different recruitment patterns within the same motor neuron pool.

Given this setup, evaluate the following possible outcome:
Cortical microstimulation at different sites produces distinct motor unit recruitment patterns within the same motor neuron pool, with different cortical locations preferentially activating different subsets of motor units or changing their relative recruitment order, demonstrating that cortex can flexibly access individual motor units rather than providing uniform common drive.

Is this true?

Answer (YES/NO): YES